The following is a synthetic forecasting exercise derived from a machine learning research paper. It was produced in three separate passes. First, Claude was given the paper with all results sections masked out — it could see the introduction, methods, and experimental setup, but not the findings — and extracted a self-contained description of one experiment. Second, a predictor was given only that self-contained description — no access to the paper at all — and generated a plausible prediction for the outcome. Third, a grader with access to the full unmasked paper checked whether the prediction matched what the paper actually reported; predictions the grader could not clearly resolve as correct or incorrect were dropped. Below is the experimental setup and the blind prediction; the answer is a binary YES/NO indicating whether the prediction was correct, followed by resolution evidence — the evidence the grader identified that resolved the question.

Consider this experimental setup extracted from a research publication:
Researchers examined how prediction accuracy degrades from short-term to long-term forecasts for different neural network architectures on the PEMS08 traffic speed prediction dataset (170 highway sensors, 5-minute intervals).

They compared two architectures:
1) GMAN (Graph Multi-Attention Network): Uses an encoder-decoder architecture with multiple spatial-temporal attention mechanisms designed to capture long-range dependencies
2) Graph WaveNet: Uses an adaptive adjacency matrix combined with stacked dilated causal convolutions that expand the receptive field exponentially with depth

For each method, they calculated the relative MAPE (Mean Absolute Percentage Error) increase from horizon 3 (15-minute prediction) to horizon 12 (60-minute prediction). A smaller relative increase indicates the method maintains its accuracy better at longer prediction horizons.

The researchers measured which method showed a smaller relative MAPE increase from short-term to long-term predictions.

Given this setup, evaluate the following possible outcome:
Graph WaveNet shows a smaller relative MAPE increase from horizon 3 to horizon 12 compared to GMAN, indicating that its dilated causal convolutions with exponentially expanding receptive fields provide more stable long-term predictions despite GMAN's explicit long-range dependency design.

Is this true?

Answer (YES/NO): NO